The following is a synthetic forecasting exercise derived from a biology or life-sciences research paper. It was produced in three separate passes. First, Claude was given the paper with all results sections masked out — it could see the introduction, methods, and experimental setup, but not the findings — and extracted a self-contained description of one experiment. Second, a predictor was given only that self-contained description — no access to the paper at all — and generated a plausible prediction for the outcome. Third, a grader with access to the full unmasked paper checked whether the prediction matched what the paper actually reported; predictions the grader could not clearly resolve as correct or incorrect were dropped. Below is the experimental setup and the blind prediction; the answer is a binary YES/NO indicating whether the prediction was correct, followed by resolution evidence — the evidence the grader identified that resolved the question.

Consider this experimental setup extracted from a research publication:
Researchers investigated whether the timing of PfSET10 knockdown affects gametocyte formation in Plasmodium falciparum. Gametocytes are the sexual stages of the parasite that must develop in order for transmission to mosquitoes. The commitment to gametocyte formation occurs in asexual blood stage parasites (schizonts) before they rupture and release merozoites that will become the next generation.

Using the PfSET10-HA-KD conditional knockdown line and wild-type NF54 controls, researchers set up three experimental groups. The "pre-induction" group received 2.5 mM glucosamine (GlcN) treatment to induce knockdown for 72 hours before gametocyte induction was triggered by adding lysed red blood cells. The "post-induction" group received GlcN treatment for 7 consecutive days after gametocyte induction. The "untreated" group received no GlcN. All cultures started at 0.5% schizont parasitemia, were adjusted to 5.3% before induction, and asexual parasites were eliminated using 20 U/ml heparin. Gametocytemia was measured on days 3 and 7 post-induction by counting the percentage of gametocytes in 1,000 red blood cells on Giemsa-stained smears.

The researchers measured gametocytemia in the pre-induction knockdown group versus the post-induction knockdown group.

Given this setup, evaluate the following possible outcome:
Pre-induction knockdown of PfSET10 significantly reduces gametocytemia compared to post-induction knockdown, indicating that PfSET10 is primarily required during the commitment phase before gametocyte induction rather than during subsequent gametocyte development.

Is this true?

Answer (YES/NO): NO